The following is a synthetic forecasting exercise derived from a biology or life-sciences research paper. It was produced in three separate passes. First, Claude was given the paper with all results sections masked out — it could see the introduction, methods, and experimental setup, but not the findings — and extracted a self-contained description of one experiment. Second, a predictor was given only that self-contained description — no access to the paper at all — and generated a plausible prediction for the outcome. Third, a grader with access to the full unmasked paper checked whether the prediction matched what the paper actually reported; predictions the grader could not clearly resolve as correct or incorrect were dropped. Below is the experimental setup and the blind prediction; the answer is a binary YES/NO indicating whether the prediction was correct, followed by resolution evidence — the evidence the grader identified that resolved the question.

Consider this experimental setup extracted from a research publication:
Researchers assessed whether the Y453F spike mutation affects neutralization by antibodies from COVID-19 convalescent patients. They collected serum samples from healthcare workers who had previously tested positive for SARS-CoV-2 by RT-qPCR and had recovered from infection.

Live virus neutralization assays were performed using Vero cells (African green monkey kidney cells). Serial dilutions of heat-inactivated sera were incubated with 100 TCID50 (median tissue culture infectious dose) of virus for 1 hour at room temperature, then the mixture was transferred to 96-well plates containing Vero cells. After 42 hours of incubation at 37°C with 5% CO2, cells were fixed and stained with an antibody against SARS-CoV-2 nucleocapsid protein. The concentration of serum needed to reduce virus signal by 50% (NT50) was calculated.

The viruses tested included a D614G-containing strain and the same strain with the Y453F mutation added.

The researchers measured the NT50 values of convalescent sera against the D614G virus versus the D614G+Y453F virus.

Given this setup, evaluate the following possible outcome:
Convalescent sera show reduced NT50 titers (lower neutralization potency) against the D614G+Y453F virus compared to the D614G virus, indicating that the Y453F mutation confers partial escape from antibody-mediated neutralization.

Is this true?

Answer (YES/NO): NO